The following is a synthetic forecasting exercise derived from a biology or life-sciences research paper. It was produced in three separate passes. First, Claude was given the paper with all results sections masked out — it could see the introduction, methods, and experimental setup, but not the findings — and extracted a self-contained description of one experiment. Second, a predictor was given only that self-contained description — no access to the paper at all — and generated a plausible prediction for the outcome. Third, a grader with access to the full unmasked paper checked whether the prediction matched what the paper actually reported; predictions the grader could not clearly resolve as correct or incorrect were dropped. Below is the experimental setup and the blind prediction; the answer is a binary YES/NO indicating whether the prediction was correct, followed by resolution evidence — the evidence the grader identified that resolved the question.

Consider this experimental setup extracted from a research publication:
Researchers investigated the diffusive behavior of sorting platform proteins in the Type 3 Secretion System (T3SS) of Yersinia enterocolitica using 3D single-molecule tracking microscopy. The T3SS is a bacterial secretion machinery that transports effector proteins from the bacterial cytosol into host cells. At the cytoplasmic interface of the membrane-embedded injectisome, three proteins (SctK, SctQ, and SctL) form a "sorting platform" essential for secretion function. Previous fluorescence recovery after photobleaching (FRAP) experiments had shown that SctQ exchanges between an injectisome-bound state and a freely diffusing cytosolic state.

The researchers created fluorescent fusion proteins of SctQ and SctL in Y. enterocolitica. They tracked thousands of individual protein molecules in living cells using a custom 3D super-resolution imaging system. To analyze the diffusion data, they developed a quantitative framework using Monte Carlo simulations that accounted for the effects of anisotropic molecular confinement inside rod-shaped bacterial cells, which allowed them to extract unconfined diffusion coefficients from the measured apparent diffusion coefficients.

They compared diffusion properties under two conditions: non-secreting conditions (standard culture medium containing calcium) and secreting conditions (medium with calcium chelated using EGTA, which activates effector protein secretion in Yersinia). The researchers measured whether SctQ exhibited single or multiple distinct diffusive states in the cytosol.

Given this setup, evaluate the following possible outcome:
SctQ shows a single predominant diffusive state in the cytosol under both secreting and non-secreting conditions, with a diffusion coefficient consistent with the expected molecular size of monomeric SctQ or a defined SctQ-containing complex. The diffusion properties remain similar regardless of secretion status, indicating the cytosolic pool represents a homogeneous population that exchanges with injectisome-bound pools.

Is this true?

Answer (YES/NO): NO